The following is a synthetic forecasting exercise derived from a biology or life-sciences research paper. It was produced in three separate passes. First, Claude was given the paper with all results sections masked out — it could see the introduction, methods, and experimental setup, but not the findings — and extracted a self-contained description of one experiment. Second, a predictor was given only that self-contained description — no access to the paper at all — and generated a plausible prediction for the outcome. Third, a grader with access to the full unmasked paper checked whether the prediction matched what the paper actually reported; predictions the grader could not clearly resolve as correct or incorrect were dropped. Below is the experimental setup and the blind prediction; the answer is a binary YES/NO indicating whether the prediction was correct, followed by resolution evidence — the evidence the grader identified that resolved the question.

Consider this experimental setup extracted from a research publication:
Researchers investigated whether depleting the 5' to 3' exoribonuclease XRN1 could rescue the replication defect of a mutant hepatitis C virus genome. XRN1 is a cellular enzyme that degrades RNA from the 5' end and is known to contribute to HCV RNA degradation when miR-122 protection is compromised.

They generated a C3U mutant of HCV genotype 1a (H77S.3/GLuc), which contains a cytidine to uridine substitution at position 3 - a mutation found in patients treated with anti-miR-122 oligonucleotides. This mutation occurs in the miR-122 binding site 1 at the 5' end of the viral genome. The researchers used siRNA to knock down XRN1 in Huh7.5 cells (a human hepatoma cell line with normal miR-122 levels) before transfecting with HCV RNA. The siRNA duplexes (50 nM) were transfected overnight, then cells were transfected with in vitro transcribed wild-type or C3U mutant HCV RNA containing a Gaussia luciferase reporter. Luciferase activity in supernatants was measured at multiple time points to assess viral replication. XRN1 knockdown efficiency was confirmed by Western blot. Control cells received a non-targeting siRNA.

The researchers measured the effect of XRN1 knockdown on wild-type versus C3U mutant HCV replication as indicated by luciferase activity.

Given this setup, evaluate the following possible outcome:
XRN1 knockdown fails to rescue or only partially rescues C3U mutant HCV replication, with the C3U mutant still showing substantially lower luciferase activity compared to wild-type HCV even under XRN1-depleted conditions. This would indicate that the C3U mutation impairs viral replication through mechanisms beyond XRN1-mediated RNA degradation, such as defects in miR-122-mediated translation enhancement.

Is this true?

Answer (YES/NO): YES